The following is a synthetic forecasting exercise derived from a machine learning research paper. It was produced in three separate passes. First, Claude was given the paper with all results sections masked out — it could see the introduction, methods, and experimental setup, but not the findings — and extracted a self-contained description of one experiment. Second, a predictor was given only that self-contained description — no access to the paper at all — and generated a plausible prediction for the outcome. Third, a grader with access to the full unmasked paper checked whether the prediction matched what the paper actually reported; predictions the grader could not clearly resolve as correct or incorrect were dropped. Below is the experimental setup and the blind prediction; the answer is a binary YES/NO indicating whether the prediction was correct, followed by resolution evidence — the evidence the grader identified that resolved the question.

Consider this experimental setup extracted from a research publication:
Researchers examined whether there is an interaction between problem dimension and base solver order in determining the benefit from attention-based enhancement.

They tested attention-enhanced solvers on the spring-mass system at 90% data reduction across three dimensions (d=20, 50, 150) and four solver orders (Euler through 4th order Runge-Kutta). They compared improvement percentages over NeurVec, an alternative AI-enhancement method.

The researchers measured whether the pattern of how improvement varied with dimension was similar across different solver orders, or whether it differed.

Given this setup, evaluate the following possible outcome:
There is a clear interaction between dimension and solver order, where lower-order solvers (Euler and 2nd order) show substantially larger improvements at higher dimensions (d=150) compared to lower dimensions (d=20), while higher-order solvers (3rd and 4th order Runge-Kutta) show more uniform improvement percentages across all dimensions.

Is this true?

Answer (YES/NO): NO